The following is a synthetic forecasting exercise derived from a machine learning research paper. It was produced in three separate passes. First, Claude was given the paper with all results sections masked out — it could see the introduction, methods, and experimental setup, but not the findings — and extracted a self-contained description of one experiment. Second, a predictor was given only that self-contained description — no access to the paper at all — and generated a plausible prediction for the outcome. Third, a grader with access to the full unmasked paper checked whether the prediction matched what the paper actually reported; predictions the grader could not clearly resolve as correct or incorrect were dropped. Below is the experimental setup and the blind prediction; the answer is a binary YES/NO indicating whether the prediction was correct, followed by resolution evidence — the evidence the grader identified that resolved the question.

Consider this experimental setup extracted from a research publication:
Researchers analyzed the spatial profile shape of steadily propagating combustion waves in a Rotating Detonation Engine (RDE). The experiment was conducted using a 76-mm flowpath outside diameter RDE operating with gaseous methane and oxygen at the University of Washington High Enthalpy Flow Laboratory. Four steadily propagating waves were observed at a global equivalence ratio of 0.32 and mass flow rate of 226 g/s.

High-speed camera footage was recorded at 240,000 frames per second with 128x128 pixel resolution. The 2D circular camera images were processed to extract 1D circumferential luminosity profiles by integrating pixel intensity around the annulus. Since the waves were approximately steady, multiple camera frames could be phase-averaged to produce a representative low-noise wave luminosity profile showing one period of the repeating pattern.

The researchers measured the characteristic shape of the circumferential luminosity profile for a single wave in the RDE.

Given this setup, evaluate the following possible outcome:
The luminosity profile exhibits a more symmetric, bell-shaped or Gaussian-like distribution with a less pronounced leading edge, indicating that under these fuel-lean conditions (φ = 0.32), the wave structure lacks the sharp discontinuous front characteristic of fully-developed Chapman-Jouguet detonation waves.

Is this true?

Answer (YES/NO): NO